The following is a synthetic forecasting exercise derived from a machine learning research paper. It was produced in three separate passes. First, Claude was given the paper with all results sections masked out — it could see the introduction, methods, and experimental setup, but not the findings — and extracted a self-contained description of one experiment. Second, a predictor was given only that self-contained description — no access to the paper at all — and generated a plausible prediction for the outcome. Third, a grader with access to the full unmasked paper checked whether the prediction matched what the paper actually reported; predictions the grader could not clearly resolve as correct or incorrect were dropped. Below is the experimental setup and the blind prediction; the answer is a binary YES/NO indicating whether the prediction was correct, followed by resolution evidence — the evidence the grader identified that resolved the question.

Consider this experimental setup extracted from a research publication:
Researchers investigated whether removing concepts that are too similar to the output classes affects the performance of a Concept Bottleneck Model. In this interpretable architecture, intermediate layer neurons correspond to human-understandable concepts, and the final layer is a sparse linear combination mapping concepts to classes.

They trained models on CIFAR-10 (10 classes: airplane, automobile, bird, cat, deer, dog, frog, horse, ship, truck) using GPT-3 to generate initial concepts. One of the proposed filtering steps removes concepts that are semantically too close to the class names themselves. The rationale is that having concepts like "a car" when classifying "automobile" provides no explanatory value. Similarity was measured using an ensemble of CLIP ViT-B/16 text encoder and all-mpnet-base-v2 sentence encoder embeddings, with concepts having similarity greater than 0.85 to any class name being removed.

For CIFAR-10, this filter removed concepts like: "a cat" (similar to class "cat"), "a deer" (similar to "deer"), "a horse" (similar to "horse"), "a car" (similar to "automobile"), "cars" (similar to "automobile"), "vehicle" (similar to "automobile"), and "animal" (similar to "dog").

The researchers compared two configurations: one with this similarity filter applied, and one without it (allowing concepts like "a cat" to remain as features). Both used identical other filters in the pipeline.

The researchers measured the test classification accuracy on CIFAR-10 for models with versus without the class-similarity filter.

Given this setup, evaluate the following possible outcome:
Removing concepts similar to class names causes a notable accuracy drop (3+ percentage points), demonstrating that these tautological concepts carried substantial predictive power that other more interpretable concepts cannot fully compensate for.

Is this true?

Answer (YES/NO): NO